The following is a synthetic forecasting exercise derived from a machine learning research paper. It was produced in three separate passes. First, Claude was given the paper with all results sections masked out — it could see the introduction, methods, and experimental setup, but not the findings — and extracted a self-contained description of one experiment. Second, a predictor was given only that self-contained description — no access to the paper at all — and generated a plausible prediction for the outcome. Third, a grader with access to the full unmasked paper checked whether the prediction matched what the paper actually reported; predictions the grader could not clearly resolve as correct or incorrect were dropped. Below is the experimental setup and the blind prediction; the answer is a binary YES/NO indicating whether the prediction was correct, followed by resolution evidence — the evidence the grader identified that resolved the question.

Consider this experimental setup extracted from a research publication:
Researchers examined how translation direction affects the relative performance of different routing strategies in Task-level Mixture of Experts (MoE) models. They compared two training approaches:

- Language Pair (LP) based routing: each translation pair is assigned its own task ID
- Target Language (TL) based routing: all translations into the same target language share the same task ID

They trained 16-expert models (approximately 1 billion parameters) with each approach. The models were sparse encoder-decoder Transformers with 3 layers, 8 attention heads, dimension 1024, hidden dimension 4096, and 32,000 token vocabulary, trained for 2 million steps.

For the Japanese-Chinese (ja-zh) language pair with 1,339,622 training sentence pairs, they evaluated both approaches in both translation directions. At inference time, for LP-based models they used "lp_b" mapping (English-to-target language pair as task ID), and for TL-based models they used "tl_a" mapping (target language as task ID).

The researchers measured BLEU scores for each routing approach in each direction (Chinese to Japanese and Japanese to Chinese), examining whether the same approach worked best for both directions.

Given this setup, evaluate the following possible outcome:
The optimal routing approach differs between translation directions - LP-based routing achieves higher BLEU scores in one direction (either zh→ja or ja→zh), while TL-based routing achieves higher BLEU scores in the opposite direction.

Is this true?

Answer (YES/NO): YES